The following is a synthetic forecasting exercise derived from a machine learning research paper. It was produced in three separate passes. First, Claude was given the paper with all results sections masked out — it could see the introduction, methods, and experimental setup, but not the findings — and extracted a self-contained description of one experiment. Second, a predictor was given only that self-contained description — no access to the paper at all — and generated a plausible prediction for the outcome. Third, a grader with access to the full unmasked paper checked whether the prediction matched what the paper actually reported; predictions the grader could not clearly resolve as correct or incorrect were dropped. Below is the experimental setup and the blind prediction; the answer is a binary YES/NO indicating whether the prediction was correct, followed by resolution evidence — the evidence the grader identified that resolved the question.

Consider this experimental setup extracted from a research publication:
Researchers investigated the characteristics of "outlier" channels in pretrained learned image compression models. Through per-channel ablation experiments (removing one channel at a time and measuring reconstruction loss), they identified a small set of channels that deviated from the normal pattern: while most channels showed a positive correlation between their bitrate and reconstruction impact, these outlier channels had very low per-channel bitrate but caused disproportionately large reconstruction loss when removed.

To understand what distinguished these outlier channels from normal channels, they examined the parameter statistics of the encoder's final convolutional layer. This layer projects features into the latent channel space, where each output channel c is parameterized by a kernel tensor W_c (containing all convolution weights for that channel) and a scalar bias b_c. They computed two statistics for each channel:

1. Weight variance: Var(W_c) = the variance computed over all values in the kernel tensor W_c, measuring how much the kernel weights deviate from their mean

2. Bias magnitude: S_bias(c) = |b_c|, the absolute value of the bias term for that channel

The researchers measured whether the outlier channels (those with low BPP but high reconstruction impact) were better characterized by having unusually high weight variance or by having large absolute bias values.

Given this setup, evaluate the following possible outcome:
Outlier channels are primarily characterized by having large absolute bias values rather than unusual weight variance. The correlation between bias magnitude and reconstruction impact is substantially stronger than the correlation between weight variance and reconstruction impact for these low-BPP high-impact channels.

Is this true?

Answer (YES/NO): YES